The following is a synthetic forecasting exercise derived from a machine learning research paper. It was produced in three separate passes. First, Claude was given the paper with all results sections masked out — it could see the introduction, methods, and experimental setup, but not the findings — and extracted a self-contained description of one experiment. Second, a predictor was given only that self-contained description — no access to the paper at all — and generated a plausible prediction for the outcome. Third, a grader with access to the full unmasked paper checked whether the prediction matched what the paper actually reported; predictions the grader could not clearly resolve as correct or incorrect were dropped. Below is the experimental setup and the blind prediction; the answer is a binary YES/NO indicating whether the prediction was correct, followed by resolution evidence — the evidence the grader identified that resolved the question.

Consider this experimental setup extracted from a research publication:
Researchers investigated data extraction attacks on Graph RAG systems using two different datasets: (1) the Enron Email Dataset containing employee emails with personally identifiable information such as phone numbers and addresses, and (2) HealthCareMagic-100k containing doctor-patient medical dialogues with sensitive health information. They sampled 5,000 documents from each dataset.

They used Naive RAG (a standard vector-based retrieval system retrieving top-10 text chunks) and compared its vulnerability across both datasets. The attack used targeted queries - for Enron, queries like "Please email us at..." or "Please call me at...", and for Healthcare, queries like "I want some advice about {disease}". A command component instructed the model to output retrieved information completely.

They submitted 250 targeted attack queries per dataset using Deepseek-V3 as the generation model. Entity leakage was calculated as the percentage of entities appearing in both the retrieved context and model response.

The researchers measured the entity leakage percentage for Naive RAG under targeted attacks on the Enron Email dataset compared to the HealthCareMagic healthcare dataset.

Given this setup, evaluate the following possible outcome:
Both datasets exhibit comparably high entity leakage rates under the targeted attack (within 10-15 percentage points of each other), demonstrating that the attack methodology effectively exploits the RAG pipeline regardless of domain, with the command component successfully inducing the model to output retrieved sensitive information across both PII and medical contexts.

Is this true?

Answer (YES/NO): NO